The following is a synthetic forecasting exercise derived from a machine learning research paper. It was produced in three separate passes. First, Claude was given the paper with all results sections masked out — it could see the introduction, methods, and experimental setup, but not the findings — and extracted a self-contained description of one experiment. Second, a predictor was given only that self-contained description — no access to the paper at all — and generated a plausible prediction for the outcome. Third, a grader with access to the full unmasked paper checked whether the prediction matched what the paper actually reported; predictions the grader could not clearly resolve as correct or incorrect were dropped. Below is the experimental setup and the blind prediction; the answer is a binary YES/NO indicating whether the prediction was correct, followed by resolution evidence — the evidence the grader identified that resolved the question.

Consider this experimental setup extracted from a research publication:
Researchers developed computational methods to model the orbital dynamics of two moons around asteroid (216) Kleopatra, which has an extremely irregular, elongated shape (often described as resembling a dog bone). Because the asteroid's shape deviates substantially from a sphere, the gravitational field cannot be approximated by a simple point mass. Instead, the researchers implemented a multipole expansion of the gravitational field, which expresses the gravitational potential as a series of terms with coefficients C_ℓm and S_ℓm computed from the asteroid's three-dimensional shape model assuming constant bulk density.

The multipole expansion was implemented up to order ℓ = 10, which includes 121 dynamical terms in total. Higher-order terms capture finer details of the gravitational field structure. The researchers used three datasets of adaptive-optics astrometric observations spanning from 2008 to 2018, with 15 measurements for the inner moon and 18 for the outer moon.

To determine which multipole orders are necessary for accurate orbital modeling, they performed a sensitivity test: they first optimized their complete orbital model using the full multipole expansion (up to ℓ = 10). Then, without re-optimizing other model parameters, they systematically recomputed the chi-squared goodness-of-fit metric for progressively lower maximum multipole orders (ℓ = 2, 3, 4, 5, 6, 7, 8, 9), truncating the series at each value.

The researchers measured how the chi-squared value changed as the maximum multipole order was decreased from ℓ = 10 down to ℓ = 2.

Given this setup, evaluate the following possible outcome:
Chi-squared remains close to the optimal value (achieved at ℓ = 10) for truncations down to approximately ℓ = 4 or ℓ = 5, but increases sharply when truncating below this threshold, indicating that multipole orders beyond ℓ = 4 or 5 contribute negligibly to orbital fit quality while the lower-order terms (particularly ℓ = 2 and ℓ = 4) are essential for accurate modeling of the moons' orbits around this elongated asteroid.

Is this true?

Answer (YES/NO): NO